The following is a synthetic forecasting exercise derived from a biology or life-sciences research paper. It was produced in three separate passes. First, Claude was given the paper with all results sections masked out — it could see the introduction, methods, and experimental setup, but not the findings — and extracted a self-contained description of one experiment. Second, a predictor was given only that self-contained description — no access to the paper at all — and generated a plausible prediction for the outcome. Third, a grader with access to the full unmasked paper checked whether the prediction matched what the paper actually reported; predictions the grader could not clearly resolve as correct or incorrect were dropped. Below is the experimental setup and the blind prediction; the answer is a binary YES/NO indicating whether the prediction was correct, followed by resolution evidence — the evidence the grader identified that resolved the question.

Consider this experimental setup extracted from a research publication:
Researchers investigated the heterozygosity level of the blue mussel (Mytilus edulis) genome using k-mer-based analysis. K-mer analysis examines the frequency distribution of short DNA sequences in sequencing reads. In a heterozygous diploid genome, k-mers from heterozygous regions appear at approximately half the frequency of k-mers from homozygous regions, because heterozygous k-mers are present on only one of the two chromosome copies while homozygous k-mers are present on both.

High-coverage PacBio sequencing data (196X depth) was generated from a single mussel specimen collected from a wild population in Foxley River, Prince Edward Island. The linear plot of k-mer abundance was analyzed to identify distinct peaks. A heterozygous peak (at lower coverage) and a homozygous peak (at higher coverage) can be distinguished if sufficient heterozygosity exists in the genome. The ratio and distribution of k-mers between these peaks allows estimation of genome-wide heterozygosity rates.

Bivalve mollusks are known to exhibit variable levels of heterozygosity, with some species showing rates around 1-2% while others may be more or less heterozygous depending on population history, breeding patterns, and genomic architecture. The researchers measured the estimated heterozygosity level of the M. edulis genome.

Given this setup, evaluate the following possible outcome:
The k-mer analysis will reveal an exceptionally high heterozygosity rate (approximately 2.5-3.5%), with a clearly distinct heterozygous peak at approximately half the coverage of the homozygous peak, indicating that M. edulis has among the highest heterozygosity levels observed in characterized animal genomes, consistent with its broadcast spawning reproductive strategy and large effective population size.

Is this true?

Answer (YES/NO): YES